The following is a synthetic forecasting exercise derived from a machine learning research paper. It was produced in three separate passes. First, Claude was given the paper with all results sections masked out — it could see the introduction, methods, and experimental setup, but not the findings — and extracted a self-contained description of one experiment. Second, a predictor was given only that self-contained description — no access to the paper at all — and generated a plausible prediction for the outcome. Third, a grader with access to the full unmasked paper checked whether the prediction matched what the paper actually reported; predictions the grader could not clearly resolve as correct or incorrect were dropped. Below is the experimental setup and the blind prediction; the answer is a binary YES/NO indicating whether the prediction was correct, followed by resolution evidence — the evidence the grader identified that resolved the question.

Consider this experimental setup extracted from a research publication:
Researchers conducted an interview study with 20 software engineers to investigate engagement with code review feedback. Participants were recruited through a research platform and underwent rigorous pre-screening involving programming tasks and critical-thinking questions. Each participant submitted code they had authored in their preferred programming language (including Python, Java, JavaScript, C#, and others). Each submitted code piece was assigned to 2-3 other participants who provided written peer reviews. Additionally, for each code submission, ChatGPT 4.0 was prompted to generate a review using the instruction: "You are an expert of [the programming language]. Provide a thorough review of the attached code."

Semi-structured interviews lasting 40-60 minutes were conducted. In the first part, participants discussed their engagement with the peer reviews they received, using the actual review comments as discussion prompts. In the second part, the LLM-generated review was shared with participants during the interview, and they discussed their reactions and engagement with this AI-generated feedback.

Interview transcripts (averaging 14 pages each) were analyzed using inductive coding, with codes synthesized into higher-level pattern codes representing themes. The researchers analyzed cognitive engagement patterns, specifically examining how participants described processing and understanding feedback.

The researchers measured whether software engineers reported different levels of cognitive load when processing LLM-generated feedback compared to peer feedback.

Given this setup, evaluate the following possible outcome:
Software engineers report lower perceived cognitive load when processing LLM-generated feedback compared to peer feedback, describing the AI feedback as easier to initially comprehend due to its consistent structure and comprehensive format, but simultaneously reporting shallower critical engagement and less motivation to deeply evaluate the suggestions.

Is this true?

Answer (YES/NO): NO